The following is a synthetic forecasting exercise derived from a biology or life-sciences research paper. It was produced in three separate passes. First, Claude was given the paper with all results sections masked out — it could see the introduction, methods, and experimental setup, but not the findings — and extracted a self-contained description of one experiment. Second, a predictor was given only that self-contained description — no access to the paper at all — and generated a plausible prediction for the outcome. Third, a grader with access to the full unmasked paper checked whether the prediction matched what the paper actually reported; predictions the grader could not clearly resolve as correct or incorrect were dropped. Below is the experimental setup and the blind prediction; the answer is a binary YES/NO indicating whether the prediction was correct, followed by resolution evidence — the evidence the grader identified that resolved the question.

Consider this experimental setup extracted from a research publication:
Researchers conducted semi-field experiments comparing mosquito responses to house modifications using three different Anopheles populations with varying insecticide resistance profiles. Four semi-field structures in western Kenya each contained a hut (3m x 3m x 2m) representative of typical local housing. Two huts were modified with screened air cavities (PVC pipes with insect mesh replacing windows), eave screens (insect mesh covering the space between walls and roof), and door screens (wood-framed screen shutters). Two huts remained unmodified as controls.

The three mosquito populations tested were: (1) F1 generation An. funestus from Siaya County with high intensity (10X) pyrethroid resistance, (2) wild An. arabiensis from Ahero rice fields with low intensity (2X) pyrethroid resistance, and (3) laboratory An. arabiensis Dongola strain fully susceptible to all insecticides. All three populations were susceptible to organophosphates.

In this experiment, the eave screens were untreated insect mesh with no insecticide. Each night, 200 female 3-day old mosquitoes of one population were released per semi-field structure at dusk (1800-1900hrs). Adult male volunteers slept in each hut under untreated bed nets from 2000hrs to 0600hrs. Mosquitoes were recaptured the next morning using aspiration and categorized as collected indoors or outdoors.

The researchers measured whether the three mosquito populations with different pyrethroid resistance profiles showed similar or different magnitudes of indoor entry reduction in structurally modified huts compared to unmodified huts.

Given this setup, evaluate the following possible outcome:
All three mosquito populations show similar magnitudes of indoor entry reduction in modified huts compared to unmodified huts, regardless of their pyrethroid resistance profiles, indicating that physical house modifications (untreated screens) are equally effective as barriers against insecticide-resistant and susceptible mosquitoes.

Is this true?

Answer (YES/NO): YES